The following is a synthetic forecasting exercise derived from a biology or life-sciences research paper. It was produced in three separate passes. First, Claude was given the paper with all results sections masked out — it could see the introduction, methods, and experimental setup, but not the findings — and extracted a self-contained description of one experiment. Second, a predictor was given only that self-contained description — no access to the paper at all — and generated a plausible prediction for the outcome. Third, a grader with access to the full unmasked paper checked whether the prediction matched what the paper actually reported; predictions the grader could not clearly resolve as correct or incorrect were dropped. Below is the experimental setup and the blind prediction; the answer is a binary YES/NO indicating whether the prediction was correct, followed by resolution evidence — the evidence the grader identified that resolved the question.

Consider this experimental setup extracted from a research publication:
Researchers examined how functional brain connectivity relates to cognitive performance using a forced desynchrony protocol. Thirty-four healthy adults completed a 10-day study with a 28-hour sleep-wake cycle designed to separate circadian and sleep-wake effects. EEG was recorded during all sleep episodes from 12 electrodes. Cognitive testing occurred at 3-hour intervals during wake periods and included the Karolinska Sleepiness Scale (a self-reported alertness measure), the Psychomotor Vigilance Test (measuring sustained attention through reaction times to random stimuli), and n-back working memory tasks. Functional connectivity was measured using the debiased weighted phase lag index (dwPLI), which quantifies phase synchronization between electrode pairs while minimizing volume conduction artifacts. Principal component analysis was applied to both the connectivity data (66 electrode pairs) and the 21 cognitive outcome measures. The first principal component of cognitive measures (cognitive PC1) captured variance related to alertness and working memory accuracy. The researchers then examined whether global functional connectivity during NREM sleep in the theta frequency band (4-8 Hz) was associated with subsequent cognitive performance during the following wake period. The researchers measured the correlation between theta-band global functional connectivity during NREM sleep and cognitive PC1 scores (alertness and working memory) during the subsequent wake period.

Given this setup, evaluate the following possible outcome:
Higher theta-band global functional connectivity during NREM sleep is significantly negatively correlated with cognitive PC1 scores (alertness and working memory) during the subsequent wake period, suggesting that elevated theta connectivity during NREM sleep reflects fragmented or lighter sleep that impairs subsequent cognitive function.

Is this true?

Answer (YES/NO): YES